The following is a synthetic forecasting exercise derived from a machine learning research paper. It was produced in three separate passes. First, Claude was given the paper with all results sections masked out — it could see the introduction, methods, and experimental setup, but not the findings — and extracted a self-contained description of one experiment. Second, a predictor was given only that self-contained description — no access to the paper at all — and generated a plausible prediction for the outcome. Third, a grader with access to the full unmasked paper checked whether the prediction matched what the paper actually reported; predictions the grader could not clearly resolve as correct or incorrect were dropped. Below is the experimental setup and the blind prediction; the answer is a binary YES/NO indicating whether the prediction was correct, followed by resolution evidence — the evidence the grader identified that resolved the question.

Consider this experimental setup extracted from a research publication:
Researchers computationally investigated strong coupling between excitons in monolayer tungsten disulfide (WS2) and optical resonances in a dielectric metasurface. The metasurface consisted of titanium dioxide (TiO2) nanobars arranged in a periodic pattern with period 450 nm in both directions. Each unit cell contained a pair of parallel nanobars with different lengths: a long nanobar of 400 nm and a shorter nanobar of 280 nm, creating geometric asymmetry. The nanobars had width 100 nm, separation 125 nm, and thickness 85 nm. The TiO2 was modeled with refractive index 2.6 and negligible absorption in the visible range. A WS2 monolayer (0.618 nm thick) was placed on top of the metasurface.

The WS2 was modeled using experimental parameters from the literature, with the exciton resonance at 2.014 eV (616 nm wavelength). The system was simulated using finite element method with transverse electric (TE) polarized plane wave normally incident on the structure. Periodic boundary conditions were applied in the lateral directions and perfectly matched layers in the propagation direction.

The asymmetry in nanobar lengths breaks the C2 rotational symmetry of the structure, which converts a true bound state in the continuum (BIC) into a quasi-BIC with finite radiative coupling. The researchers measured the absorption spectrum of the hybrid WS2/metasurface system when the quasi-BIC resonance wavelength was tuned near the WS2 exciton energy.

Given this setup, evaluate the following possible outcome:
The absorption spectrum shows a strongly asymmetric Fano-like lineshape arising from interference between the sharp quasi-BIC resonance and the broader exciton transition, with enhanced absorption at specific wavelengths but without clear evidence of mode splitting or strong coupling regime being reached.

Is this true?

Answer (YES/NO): NO